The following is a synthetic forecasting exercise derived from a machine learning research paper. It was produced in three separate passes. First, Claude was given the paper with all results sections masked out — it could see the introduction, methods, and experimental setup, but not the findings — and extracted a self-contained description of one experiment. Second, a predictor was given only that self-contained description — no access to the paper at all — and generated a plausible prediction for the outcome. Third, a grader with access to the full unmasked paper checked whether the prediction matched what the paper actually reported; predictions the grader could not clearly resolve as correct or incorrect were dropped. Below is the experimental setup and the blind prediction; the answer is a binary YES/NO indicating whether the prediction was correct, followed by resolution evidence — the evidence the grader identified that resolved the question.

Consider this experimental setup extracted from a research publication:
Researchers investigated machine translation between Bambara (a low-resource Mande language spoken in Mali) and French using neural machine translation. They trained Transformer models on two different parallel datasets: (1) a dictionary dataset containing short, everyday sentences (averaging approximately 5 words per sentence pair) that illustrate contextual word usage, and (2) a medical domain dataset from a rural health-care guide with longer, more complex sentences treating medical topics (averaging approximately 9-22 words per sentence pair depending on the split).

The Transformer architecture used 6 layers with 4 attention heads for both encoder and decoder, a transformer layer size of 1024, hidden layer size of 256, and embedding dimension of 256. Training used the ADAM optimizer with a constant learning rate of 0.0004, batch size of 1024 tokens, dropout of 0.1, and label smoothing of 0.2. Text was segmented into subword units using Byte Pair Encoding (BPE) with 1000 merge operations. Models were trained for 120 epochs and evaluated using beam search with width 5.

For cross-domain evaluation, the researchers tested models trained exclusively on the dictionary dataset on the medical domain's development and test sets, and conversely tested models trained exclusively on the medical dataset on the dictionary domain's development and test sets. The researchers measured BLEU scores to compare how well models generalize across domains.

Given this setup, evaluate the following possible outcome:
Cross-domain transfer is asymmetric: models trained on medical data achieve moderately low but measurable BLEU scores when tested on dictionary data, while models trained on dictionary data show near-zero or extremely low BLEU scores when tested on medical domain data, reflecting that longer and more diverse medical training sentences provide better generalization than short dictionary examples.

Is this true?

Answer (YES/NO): NO